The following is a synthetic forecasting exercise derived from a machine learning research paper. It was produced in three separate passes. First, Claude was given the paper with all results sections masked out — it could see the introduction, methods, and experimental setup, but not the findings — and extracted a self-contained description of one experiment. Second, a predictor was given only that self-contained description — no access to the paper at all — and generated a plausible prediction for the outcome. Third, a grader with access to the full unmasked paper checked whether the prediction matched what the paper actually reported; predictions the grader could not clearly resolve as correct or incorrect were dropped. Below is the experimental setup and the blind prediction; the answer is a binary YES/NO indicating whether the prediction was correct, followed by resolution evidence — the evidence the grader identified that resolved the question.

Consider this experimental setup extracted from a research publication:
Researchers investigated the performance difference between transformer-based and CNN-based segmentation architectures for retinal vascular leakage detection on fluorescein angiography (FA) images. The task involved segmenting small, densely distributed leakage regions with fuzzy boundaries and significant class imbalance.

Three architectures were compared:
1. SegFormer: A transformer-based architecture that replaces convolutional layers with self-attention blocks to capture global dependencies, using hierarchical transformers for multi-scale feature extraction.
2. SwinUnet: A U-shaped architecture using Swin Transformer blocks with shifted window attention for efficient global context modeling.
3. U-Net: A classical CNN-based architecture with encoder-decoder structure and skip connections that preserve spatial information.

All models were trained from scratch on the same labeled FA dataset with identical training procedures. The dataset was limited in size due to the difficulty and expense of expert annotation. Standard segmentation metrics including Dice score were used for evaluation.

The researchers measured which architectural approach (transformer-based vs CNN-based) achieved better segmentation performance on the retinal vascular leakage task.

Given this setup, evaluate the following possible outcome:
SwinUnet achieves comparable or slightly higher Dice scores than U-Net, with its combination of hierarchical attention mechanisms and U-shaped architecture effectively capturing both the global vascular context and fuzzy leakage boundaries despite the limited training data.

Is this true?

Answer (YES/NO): NO